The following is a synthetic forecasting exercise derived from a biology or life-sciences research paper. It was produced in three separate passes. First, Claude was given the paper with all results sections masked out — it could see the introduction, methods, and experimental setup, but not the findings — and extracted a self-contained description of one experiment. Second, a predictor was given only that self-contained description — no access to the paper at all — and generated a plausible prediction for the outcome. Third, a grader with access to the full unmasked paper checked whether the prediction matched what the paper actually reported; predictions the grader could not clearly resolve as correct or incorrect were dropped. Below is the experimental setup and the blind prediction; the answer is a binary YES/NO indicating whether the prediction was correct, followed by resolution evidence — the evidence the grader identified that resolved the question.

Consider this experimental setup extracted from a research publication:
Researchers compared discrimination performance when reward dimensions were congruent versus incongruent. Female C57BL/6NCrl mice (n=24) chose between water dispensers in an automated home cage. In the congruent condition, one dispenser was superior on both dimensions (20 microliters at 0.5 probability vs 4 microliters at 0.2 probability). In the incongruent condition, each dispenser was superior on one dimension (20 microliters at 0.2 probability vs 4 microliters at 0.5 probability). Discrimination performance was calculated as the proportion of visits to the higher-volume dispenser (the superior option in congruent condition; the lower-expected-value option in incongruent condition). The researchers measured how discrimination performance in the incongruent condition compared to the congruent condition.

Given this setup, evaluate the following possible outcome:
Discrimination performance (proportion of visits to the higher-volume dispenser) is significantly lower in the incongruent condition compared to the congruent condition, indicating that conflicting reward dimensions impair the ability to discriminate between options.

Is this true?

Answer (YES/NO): YES